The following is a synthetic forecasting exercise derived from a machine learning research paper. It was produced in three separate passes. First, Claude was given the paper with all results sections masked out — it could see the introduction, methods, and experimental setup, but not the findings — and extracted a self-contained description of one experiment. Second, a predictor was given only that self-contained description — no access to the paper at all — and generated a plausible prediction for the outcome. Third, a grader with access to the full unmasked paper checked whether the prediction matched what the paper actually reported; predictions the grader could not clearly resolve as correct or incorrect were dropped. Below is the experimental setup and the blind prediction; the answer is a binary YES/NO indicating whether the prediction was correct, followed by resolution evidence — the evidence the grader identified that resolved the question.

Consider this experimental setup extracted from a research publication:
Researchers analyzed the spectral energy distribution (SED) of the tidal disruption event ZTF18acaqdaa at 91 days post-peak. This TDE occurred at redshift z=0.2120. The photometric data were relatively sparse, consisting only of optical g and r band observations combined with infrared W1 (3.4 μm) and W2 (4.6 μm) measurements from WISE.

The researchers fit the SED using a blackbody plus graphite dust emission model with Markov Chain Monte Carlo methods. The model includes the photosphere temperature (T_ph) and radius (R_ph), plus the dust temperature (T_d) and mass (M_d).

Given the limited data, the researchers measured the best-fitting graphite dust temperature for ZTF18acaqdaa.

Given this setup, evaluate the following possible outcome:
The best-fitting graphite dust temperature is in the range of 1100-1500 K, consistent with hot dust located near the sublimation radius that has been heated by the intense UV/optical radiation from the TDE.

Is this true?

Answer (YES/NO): NO